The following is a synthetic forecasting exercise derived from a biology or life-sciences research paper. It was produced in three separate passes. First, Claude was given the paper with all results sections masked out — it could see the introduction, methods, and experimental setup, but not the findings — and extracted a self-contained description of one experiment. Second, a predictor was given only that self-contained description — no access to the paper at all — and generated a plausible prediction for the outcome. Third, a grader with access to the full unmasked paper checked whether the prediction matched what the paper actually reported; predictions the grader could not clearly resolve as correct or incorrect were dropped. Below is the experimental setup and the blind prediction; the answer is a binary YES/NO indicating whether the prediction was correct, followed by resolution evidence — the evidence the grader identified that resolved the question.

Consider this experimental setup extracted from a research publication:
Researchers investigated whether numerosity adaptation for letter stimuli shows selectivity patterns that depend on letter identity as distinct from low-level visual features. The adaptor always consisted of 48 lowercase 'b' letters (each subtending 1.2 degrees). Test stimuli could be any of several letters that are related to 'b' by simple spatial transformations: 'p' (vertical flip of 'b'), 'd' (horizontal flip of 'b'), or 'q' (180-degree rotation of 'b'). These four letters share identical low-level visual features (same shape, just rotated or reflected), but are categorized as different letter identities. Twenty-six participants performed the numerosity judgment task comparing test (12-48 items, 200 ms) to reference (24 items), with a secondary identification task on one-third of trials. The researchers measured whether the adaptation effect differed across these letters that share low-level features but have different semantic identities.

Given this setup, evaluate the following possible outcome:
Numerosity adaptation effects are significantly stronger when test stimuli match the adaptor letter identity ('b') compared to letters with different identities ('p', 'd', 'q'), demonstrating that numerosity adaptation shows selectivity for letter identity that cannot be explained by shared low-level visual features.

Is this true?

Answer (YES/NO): NO